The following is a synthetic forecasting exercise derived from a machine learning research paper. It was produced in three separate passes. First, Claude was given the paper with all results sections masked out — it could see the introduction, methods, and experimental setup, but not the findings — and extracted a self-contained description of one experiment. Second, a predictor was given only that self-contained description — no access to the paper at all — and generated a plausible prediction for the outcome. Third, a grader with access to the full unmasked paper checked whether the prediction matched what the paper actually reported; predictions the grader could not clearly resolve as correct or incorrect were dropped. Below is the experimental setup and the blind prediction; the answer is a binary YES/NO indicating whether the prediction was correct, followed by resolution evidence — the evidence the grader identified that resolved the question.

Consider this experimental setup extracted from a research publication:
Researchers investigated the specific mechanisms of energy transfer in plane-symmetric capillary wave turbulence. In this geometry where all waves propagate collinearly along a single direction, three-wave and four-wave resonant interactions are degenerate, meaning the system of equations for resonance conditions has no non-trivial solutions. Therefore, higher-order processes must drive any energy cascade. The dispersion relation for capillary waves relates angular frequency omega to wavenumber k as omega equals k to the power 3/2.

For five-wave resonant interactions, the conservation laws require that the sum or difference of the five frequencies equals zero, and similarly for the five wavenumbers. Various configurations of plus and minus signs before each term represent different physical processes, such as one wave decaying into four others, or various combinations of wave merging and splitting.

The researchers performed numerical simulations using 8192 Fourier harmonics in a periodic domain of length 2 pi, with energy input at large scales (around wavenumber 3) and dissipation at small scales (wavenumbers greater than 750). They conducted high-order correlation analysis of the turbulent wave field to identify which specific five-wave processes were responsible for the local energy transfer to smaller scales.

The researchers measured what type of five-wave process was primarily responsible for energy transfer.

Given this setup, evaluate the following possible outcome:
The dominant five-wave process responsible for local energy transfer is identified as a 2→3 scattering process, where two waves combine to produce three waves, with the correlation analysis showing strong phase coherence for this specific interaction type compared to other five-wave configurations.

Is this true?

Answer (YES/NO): NO